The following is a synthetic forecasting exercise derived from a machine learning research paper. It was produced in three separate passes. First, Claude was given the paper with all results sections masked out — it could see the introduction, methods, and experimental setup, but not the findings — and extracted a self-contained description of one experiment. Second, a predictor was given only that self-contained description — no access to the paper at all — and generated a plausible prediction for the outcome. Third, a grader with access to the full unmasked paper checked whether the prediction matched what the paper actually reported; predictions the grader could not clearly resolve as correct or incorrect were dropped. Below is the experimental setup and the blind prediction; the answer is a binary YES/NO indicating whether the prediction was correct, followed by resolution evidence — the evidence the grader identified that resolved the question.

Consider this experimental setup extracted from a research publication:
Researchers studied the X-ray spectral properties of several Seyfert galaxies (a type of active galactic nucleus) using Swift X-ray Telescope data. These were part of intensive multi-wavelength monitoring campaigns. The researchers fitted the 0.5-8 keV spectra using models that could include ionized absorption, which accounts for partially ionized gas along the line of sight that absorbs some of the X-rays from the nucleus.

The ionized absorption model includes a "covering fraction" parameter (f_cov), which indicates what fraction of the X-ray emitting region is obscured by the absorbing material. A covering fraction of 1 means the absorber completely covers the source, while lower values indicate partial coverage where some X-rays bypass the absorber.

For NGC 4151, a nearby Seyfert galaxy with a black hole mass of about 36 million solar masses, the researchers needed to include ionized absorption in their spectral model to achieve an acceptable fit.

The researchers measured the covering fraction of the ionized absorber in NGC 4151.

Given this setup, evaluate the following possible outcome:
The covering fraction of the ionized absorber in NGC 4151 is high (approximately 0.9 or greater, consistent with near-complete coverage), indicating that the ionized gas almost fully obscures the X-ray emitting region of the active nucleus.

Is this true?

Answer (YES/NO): YES